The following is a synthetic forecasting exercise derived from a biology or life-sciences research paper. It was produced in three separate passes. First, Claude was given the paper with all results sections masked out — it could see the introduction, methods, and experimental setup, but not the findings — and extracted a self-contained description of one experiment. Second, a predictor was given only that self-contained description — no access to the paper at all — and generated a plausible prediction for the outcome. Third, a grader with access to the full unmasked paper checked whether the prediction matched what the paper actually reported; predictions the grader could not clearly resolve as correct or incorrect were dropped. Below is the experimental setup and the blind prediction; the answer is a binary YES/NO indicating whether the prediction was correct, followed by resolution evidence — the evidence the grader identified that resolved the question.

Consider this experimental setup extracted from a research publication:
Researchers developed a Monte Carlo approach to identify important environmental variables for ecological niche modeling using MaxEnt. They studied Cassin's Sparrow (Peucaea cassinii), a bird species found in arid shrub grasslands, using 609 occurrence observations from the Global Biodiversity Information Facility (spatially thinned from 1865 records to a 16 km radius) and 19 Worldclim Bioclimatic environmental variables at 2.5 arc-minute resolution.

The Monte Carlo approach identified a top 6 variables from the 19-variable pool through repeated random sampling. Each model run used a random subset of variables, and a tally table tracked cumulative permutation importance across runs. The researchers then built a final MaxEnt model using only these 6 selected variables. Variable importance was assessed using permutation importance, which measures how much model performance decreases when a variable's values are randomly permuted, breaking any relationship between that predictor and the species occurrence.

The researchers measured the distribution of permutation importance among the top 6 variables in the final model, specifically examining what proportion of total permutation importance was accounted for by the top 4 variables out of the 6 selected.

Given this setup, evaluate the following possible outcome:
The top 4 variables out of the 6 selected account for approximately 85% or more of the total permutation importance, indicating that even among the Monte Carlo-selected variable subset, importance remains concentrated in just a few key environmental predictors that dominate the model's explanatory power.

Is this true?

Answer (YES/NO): YES